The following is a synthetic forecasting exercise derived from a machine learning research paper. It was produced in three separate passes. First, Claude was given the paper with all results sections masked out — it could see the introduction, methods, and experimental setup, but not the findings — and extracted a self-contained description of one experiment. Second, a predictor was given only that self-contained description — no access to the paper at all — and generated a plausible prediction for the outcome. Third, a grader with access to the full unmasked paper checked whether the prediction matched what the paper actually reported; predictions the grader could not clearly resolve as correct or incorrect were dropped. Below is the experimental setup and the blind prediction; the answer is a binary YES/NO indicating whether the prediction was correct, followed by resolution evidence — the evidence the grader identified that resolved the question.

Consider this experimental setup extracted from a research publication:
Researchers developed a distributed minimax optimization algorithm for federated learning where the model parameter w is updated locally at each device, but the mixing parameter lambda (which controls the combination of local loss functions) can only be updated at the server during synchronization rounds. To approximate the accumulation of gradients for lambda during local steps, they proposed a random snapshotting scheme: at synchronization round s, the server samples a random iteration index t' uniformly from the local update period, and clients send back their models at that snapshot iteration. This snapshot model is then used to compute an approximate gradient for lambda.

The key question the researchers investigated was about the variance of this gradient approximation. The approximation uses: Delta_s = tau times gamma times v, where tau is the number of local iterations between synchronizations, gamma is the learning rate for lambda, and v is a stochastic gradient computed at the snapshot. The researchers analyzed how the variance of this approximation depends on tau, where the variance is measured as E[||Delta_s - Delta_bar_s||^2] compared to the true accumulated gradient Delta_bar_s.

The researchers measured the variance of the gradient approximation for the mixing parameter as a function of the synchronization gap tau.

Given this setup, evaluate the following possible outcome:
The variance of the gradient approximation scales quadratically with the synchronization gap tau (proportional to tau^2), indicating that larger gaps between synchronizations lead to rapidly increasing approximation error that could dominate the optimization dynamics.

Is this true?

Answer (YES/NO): YES